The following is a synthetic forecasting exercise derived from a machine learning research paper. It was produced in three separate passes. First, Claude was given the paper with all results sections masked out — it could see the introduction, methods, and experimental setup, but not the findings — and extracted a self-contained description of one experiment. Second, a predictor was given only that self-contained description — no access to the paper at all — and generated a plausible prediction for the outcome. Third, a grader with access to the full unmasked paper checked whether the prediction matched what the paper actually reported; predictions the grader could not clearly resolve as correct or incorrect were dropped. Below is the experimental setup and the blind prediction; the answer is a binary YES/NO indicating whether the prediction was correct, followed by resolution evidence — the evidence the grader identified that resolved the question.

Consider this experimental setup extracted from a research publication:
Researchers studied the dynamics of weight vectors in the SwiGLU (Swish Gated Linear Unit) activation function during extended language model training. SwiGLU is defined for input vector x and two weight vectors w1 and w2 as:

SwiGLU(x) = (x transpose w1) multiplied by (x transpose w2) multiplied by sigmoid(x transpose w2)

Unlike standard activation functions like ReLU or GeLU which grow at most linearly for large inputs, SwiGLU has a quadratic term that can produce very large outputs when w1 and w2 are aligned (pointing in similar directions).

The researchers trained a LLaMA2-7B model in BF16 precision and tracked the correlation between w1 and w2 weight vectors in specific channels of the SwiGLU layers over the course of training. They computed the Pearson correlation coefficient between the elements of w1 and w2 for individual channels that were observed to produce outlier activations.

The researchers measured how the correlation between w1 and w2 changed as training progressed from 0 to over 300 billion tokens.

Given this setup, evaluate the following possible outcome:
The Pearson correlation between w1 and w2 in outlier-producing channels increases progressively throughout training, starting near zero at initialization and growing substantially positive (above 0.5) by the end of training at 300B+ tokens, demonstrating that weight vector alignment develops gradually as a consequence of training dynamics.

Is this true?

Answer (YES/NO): NO